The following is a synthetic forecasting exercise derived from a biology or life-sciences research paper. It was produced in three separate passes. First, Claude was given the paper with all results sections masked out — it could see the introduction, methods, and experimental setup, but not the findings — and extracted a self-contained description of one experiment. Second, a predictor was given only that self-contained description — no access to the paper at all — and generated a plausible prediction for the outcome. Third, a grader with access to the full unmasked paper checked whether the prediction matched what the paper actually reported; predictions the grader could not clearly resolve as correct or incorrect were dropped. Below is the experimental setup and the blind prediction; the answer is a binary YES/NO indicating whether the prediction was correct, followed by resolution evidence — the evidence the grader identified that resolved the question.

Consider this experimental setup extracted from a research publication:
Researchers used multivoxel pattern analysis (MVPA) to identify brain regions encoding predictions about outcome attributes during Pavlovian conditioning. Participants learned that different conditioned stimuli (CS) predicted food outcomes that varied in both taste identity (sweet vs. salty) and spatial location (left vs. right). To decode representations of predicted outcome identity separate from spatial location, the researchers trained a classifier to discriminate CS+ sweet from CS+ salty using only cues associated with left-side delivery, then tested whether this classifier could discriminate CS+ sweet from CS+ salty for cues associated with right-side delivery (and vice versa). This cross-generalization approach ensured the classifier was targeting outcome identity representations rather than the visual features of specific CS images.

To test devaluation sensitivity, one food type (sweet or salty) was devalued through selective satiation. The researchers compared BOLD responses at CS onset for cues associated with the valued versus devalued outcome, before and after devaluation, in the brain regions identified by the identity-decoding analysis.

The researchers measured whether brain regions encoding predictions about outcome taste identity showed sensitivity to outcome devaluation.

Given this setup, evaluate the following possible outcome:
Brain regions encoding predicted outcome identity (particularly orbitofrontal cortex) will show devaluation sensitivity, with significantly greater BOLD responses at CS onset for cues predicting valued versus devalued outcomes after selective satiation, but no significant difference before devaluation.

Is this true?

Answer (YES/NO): NO